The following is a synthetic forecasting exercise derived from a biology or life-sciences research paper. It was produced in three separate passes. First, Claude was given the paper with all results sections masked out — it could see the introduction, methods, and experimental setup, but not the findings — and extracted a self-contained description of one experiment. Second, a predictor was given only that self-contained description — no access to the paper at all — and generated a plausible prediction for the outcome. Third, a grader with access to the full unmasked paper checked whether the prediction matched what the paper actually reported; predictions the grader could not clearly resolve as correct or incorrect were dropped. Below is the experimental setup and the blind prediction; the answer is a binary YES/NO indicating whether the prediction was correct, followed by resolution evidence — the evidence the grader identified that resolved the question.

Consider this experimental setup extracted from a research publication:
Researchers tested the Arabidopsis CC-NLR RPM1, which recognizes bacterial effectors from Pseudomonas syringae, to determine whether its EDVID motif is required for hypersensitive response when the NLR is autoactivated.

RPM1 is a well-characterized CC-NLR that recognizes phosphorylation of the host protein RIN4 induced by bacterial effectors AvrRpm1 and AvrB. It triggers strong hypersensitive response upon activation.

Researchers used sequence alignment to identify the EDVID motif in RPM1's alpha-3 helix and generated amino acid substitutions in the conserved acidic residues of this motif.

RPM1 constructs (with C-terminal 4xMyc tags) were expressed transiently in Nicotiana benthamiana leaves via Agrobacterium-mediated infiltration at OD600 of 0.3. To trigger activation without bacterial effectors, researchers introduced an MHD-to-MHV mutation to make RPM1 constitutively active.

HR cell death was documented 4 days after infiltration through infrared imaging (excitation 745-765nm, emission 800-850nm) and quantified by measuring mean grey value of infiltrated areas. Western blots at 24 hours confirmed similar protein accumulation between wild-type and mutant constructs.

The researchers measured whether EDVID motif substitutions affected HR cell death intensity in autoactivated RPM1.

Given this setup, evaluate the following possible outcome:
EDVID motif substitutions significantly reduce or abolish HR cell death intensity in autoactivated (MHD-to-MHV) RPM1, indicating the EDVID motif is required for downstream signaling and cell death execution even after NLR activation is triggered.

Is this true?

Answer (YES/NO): YES